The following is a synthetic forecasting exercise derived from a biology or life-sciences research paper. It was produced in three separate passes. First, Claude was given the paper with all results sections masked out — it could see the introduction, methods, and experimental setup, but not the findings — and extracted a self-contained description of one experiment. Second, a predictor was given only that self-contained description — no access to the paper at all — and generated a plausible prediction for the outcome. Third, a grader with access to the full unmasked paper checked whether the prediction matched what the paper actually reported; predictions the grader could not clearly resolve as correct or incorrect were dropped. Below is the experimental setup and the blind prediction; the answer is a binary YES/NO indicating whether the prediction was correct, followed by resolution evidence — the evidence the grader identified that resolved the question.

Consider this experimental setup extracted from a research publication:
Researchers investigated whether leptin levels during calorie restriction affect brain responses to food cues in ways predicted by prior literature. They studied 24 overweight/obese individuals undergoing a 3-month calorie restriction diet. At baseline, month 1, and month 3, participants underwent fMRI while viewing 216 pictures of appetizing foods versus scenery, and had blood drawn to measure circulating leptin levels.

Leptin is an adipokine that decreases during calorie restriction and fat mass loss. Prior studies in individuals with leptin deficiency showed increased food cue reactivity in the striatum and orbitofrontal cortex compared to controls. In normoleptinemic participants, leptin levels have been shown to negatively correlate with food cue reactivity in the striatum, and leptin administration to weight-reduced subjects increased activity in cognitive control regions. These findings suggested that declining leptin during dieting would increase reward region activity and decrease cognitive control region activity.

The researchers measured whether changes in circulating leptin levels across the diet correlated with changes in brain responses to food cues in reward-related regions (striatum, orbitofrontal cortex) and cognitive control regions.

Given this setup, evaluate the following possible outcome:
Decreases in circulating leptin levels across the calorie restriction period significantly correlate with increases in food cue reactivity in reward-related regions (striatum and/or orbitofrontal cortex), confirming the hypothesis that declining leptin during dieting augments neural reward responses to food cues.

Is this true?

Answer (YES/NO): NO